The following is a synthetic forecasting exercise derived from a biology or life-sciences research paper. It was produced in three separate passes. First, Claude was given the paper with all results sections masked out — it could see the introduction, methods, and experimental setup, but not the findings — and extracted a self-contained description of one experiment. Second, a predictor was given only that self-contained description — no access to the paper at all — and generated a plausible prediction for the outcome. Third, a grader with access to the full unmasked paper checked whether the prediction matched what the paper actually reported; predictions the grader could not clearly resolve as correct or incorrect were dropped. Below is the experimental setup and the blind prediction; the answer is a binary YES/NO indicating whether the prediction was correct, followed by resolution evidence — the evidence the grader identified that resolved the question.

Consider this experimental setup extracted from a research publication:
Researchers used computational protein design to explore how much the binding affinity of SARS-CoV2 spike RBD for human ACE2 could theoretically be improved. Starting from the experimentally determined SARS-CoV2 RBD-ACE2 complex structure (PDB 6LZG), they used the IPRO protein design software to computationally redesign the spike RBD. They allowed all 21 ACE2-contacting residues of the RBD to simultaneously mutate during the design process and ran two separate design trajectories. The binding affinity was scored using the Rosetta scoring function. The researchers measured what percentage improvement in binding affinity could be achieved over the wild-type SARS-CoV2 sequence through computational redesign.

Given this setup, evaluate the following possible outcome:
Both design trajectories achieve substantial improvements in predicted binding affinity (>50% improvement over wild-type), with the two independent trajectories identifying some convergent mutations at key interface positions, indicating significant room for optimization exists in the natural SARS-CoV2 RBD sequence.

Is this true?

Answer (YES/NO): NO